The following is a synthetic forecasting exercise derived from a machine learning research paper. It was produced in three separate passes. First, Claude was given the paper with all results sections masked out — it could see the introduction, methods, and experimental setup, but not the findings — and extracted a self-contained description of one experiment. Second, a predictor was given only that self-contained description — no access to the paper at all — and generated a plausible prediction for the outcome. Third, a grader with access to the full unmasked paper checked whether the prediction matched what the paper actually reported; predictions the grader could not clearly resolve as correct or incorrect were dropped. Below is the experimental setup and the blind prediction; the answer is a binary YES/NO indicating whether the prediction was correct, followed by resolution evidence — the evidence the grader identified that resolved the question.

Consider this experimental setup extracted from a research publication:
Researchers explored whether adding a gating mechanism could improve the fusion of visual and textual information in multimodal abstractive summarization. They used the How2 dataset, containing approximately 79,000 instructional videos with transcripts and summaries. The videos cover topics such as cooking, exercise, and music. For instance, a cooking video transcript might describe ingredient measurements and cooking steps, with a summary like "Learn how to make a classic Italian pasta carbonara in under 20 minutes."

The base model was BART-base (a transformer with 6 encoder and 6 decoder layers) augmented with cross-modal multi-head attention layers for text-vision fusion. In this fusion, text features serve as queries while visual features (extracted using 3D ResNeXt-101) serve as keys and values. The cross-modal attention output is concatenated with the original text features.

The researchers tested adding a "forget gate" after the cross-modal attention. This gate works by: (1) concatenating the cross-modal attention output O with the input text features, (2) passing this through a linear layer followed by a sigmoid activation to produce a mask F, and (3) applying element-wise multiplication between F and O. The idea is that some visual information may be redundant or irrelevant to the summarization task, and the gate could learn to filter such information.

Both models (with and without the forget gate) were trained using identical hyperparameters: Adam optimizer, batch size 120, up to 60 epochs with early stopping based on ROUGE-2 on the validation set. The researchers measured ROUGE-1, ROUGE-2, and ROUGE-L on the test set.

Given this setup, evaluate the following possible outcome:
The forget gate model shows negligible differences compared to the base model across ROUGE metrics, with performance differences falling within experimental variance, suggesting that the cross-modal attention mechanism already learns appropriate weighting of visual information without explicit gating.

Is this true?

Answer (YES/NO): NO